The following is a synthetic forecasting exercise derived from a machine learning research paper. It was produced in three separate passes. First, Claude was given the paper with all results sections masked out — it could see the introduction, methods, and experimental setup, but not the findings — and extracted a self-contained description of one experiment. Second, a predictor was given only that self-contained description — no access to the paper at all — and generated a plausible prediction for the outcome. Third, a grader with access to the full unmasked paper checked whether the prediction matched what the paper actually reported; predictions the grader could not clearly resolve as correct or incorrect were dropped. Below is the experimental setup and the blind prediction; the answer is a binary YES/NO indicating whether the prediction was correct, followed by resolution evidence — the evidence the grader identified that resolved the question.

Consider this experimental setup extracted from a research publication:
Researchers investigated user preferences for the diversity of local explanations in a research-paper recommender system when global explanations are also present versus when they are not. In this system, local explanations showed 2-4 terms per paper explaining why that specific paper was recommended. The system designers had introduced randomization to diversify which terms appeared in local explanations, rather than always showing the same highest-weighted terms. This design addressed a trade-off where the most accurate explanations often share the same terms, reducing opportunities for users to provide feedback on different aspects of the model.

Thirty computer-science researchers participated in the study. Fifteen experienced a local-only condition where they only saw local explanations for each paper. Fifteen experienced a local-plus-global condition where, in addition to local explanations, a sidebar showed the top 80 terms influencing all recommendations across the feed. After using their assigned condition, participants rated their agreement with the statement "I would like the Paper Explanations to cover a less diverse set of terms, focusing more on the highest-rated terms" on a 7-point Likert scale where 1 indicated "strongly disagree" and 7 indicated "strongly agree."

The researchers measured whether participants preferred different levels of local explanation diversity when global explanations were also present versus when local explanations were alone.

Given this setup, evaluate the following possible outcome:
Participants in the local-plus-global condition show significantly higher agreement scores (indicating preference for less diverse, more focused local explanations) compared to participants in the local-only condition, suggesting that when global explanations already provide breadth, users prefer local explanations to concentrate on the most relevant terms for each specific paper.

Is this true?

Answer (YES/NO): YES